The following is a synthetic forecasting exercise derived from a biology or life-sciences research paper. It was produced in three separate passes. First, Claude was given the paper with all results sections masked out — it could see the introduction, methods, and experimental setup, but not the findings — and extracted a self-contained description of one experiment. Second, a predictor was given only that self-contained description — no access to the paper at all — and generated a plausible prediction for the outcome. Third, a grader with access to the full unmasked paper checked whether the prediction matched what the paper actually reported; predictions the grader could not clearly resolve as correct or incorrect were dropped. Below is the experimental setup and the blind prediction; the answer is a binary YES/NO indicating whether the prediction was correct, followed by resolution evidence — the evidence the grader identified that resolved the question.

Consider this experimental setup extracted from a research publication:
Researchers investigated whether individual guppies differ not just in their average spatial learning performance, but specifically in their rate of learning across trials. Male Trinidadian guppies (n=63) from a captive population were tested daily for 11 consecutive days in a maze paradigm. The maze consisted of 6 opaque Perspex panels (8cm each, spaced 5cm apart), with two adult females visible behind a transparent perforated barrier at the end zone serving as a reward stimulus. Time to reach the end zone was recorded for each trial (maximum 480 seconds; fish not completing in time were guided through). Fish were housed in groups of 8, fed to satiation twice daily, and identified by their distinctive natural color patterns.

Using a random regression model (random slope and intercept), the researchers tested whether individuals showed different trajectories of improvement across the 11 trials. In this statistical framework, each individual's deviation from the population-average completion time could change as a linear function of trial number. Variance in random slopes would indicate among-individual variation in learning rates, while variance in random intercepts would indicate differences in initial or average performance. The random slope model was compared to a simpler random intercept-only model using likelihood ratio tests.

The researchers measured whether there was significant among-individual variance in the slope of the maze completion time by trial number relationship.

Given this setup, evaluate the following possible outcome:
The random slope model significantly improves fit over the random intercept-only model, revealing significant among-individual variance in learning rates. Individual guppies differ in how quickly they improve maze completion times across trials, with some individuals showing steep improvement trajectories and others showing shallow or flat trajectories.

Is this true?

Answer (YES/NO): YES